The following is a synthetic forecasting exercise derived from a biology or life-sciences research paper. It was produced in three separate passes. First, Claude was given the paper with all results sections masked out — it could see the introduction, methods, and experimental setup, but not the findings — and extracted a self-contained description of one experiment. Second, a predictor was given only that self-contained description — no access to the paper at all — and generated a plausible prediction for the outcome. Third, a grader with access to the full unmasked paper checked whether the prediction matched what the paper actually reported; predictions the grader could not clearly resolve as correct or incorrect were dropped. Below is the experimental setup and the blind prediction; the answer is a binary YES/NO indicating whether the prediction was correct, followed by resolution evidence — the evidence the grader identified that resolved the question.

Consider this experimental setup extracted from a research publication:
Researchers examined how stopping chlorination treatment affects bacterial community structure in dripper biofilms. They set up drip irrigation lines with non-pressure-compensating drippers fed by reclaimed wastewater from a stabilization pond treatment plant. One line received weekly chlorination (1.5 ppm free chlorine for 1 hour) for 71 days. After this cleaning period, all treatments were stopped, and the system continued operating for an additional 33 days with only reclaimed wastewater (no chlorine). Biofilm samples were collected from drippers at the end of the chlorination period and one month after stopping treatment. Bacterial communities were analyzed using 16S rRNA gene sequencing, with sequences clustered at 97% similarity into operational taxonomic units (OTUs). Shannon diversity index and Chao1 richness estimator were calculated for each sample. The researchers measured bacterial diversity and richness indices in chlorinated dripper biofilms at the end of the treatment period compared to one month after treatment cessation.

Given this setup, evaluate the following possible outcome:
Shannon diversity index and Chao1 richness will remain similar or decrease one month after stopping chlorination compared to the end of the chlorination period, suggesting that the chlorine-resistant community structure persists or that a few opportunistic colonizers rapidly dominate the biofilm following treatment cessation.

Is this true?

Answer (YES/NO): NO